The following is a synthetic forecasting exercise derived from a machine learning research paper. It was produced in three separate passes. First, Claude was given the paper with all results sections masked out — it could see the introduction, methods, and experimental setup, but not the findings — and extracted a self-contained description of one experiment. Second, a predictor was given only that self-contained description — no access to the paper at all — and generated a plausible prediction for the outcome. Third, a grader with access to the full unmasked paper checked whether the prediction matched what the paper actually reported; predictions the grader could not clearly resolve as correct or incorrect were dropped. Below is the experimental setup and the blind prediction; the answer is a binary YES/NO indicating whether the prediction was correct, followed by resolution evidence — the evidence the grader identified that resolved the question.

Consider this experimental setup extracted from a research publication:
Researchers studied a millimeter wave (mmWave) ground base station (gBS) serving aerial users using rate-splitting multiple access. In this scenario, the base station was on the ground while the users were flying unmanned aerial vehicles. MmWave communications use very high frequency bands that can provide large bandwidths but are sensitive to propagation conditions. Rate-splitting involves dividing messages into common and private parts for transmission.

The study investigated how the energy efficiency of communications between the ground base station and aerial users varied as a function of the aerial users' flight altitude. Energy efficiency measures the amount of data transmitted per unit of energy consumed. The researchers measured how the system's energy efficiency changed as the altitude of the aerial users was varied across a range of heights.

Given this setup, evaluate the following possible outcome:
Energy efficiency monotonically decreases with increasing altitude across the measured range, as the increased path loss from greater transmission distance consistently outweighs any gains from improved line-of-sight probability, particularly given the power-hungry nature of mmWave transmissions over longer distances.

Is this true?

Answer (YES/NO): NO